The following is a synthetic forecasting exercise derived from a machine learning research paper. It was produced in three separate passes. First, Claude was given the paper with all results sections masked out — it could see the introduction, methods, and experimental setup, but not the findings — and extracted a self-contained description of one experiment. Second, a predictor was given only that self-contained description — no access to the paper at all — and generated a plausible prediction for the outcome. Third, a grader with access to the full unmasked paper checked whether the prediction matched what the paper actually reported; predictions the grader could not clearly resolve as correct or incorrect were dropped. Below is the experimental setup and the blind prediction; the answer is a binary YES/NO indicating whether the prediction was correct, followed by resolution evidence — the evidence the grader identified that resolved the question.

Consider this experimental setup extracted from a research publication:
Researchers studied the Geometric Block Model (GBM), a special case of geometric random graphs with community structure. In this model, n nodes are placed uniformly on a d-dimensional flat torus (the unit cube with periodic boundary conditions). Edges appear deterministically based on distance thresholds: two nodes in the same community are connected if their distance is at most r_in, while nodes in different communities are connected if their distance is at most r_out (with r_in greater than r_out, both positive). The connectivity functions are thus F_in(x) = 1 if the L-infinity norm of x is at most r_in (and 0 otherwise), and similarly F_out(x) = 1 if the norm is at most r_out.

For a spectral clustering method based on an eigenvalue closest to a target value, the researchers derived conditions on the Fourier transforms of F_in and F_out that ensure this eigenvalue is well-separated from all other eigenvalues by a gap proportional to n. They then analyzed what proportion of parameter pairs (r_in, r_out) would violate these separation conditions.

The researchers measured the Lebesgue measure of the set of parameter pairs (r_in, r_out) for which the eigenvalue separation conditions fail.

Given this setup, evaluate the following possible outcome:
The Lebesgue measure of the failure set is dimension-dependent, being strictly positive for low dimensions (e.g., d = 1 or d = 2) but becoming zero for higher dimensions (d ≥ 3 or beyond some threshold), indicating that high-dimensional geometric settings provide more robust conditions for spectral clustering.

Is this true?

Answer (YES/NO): NO